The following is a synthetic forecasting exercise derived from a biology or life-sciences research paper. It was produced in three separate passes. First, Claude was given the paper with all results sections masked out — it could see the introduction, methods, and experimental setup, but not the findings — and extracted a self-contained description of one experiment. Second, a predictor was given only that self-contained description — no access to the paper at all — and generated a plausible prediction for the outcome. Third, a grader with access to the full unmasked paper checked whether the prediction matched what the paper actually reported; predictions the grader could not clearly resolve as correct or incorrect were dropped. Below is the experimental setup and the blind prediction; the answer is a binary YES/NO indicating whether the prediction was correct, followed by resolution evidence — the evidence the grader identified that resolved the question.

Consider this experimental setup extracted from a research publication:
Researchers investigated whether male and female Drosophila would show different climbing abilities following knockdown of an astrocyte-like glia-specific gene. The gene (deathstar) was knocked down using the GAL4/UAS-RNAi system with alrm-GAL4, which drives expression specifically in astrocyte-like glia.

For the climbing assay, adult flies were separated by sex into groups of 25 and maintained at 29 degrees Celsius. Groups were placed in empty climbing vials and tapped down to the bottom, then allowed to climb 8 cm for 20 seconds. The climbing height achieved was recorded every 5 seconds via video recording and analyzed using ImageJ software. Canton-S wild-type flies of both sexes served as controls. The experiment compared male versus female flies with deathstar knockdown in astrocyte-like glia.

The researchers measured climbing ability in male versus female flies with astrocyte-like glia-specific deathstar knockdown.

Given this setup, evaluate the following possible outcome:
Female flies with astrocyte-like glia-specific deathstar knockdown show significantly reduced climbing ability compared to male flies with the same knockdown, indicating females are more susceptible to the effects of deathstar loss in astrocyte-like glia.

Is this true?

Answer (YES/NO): NO